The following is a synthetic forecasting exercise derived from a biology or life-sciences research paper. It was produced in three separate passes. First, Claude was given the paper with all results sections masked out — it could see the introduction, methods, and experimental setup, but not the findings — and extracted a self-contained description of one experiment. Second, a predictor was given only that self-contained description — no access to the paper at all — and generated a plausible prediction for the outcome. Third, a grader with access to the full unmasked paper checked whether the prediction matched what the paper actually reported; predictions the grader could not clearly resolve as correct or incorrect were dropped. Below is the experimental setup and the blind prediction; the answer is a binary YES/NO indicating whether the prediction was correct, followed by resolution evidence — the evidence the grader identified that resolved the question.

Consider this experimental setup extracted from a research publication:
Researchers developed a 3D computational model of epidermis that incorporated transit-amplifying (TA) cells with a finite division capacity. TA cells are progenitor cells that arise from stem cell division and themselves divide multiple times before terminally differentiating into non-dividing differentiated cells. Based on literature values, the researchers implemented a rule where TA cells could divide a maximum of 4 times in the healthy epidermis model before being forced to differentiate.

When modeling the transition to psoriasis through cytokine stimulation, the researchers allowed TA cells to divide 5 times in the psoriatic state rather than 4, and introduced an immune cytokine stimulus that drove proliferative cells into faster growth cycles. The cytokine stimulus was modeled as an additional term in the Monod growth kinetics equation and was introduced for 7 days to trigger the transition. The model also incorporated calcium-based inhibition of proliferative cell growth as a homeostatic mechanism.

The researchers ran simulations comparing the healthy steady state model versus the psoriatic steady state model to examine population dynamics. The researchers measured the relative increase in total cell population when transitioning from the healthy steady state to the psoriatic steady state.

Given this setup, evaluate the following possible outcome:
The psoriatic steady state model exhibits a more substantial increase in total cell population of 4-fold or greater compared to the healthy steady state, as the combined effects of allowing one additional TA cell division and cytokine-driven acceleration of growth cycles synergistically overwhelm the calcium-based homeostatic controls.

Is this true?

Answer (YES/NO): NO